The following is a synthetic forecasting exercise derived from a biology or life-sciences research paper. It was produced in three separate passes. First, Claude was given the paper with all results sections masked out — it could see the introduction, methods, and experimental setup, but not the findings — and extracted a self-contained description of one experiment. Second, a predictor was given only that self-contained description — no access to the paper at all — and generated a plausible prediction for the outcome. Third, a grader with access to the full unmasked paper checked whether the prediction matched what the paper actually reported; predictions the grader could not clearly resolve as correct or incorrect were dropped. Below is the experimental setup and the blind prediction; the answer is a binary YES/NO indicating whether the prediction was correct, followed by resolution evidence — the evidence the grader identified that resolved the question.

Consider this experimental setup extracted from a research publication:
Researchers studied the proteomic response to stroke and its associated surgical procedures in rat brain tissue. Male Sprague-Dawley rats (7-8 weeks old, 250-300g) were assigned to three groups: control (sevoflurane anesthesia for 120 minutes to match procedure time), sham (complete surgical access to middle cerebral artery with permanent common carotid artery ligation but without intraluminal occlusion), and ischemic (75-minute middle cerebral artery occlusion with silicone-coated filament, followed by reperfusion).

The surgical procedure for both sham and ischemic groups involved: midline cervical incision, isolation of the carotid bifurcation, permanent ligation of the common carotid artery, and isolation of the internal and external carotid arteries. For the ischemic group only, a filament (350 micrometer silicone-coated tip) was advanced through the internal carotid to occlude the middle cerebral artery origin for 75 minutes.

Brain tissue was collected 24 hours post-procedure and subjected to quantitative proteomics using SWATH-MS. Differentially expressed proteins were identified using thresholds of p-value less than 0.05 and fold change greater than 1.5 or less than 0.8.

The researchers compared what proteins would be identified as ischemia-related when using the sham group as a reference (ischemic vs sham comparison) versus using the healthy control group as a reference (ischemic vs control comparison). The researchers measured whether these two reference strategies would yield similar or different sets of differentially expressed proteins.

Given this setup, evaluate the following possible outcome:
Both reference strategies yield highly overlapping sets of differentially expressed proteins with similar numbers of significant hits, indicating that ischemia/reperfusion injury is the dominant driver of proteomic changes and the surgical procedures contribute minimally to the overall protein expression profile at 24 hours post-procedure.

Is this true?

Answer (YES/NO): NO